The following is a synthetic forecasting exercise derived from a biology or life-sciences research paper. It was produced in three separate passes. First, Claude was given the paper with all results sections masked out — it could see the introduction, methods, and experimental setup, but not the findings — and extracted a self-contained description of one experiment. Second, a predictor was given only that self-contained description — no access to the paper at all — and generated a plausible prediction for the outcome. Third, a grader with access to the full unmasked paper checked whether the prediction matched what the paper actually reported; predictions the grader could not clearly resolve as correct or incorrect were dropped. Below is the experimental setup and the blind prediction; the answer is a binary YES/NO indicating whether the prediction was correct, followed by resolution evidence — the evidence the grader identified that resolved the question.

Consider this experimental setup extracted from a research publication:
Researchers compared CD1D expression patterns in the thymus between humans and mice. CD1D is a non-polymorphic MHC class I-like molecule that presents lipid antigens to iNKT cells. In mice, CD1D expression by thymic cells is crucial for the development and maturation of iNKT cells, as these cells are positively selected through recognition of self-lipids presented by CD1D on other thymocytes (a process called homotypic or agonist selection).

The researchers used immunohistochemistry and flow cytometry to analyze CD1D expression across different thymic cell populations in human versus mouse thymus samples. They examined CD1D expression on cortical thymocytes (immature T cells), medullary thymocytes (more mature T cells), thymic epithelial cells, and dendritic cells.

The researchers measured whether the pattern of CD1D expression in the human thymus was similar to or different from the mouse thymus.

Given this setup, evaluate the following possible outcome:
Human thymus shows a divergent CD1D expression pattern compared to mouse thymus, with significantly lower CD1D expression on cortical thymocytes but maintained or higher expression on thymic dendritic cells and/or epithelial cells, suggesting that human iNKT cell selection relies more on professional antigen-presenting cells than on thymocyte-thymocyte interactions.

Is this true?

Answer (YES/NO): NO